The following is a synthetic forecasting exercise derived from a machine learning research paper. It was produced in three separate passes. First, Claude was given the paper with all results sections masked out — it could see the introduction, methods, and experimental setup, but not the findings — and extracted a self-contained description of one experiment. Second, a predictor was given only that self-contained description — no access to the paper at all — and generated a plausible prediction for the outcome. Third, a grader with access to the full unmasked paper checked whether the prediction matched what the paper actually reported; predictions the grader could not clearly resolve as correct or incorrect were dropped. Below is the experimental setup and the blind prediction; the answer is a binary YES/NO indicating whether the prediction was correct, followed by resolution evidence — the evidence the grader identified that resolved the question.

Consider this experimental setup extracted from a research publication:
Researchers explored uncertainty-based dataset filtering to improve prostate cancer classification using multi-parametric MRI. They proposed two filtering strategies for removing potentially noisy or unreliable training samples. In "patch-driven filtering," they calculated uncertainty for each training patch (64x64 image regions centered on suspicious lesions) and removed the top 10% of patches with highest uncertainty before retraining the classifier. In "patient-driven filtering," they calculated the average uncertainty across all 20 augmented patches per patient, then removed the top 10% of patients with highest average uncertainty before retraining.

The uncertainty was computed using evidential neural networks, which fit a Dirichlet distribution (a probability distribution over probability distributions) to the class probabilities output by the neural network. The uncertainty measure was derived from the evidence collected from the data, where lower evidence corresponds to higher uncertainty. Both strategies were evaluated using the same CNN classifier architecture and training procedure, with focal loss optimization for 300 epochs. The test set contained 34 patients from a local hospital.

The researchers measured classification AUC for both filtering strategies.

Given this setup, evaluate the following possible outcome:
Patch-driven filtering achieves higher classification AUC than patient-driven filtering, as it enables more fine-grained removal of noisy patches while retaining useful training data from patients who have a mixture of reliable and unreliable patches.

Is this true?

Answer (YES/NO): NO